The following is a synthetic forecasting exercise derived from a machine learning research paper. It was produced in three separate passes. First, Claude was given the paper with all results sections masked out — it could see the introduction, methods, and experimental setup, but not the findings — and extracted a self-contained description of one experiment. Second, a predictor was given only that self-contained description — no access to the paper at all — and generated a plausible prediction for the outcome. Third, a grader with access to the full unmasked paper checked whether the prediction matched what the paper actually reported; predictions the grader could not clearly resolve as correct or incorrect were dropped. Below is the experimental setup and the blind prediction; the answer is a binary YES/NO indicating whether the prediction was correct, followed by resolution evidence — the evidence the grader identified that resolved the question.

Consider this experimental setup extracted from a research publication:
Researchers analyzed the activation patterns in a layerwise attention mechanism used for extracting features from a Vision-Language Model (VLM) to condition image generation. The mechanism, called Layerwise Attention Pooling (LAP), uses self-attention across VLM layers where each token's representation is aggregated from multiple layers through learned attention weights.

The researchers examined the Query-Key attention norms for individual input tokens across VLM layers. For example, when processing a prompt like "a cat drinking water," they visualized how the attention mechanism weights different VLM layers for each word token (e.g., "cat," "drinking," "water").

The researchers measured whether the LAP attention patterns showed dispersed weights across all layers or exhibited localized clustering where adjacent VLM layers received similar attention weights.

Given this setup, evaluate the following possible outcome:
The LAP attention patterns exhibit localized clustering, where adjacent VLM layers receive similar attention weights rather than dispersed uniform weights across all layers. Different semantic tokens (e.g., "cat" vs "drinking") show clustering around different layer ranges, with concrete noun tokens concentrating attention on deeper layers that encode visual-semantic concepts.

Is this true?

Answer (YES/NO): NO